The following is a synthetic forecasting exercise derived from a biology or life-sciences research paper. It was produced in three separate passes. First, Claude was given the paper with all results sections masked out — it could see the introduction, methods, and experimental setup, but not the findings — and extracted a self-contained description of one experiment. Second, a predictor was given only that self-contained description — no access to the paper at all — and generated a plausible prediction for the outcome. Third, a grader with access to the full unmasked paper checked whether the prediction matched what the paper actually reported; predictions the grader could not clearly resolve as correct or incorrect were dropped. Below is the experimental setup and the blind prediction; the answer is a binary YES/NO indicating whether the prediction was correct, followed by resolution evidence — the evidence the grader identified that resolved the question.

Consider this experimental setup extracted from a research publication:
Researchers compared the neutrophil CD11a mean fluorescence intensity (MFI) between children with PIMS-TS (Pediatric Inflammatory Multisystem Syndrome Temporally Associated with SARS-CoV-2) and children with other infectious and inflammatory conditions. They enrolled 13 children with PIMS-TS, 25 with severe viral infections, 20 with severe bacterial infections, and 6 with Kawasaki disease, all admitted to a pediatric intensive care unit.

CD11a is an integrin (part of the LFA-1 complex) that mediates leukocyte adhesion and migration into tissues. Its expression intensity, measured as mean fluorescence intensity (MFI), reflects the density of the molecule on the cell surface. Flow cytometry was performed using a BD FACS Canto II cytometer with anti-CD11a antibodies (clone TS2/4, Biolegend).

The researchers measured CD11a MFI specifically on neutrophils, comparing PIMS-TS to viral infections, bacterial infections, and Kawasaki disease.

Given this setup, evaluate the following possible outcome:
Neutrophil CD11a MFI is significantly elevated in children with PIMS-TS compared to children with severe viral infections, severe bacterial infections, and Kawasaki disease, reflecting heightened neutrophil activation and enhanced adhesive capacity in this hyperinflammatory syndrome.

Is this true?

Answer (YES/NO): NO